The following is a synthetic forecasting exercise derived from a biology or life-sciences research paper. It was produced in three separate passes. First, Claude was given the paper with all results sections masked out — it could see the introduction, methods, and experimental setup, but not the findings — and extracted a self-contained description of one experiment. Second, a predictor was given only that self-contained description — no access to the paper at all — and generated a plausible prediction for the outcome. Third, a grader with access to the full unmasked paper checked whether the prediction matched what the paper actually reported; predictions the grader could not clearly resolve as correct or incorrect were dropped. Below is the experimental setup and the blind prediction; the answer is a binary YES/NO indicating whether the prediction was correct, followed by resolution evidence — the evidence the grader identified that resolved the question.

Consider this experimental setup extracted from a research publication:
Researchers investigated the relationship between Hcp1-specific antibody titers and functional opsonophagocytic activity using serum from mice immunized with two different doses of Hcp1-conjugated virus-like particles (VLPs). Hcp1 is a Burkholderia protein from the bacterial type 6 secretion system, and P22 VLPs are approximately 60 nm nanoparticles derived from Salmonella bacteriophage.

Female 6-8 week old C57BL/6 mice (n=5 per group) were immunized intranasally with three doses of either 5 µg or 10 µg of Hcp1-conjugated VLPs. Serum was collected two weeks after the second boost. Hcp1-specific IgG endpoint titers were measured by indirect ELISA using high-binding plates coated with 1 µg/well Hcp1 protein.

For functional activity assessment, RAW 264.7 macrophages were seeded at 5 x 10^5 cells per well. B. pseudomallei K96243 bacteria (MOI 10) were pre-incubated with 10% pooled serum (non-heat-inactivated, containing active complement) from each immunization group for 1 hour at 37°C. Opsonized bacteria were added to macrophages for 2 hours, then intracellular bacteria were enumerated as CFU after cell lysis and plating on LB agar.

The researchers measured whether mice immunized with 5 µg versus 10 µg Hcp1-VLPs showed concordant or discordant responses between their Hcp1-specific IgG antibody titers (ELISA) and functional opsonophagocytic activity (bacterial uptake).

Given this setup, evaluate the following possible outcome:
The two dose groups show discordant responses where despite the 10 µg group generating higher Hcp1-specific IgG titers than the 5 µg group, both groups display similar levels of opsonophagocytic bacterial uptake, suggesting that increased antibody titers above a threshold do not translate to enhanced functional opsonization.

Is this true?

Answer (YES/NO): NO